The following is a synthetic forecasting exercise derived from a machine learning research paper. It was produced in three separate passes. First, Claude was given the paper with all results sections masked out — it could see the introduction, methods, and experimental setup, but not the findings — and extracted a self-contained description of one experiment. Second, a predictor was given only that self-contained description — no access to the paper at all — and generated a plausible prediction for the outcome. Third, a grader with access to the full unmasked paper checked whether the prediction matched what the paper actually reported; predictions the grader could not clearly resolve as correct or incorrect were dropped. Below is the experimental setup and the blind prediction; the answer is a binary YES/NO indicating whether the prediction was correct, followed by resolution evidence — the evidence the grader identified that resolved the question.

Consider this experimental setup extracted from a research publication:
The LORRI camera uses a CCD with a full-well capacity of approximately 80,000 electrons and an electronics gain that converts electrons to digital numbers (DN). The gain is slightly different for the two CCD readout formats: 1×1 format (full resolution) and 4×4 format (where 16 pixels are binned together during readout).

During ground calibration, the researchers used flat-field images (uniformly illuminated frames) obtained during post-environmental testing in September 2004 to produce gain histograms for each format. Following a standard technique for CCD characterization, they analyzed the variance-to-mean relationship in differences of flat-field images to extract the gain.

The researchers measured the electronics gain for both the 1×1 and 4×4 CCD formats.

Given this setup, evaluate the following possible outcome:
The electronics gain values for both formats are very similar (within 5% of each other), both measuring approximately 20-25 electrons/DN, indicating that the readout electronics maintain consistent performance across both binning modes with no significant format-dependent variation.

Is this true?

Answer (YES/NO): NO